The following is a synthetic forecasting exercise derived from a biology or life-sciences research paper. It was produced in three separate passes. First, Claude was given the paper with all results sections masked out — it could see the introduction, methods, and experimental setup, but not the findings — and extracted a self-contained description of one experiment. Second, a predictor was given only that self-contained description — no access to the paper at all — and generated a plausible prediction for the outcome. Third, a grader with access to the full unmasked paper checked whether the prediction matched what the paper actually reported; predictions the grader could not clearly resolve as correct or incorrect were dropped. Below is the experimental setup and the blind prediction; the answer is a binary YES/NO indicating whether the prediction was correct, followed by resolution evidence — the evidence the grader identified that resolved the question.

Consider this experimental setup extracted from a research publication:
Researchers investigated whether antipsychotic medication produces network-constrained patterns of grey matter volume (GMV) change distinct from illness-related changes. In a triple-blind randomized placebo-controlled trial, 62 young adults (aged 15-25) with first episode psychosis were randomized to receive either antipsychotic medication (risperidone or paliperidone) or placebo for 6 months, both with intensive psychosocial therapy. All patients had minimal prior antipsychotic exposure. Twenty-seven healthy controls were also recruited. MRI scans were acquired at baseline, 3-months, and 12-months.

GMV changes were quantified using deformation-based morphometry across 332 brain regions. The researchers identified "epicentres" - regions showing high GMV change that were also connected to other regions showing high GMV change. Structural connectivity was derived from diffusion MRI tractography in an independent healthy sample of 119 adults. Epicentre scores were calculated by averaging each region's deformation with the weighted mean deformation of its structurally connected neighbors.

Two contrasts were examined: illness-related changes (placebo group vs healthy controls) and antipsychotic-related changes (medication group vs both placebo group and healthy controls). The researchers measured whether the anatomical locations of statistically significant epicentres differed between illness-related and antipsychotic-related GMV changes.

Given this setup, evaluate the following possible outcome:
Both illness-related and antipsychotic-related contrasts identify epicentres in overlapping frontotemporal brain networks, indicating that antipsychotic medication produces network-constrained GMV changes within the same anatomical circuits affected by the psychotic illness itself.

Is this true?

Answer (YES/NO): NO